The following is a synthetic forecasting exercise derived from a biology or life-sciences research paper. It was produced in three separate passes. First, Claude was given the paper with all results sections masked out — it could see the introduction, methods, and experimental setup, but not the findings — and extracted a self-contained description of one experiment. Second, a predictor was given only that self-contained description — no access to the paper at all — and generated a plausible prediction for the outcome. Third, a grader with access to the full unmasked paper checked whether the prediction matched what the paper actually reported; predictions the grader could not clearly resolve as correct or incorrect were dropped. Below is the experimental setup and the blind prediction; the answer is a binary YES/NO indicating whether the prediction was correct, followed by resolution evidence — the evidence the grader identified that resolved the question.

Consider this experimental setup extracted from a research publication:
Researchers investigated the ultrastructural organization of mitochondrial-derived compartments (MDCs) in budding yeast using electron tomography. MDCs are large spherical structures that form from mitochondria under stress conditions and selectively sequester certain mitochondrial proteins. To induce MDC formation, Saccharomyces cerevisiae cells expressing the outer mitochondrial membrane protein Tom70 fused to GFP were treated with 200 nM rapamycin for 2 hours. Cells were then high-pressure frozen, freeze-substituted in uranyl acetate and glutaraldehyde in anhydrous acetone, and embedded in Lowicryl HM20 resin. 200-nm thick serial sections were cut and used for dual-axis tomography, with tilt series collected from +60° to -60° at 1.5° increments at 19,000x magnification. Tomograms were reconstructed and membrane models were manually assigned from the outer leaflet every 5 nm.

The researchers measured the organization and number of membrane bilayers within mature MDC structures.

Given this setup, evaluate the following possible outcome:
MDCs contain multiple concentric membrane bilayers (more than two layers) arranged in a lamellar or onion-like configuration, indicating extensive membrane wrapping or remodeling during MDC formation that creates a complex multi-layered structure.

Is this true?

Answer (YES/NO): YES